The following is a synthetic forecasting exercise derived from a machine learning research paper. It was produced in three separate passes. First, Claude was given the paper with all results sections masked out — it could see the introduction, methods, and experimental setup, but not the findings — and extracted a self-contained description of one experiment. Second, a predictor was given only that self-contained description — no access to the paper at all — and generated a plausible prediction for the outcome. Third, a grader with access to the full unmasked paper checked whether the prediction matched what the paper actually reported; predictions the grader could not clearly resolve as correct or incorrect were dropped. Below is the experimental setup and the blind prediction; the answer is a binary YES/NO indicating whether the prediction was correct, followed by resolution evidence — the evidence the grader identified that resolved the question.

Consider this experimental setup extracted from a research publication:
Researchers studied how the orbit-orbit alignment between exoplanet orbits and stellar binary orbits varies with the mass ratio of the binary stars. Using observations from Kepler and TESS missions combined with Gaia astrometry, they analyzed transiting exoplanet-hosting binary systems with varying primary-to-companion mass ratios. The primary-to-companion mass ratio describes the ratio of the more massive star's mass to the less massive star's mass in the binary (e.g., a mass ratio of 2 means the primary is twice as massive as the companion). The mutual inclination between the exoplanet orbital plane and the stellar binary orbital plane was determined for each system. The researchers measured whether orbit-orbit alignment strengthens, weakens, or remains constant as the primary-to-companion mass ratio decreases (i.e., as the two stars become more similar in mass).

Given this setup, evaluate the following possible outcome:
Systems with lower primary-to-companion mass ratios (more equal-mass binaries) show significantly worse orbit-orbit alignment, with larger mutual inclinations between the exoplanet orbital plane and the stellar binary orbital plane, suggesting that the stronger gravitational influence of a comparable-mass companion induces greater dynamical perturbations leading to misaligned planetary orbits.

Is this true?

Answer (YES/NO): NO